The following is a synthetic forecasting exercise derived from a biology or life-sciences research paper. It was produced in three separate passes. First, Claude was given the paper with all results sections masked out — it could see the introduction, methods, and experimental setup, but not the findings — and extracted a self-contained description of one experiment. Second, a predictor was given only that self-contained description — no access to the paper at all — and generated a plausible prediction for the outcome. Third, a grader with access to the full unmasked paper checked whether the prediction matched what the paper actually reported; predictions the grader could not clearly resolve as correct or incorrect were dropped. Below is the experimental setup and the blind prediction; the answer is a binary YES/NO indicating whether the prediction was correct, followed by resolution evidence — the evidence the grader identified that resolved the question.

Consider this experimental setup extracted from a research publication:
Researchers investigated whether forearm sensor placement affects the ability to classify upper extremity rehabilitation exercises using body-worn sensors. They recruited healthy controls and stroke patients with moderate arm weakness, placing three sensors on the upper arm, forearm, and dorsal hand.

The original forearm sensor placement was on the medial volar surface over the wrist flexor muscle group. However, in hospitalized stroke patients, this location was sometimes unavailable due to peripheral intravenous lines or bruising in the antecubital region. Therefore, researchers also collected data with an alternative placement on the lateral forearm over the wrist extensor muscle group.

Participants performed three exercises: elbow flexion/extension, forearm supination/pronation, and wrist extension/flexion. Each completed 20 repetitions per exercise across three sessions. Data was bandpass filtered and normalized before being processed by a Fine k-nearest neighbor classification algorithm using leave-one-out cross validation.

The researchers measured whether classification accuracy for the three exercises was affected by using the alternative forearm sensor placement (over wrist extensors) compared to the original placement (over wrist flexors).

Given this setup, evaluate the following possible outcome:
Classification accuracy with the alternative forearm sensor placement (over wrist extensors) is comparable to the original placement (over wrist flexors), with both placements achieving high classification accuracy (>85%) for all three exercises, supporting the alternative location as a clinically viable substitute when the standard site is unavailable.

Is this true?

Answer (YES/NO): NO